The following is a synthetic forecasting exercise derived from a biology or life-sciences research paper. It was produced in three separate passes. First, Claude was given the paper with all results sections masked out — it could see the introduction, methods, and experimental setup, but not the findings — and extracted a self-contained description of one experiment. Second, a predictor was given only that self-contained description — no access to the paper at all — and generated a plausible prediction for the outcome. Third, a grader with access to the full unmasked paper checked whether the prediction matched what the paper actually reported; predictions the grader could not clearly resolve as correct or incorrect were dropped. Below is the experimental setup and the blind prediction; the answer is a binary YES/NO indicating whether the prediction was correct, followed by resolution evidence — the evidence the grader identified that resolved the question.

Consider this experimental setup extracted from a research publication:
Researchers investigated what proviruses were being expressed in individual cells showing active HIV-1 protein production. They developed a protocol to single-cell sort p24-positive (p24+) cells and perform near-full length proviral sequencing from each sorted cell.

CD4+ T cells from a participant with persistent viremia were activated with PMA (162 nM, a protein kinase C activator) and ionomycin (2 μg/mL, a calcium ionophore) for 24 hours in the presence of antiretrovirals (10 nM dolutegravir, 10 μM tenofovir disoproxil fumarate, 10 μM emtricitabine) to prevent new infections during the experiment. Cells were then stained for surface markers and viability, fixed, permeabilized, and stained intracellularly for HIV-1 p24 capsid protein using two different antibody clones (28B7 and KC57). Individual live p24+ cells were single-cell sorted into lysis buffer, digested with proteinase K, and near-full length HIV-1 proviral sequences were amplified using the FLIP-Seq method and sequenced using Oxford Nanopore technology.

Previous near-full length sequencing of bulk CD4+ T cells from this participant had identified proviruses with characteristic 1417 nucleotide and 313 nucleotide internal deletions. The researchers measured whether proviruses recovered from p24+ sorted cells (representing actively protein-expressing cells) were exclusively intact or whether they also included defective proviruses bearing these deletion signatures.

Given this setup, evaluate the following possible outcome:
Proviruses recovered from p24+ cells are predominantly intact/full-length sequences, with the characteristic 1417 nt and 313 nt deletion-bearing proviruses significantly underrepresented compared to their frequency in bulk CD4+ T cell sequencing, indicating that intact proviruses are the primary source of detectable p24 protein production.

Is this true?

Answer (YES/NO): NO